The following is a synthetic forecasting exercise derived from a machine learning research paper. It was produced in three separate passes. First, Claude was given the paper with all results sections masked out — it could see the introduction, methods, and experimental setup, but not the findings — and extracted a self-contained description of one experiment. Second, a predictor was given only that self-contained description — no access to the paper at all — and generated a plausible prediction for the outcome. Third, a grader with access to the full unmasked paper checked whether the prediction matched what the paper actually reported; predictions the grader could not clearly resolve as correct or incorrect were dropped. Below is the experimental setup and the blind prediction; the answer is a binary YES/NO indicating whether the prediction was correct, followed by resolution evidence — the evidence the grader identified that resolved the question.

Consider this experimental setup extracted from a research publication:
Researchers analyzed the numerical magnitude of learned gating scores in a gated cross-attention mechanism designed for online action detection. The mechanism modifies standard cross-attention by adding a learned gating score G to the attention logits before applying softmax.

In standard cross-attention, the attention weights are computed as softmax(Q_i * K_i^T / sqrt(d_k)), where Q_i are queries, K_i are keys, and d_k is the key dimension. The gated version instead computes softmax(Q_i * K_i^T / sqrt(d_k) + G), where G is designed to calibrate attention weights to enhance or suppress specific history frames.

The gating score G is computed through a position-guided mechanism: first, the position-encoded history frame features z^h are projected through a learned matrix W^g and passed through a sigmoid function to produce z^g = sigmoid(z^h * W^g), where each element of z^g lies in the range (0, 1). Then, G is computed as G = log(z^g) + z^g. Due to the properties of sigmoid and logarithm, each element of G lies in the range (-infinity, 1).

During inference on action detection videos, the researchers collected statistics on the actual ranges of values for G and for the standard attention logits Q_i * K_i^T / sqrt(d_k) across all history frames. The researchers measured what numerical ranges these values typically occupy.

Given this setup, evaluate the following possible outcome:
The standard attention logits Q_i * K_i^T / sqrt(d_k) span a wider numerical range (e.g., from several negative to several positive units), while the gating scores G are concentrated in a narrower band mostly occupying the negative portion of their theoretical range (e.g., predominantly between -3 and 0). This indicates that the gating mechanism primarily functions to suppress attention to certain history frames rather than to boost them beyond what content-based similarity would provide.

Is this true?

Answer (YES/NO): NO